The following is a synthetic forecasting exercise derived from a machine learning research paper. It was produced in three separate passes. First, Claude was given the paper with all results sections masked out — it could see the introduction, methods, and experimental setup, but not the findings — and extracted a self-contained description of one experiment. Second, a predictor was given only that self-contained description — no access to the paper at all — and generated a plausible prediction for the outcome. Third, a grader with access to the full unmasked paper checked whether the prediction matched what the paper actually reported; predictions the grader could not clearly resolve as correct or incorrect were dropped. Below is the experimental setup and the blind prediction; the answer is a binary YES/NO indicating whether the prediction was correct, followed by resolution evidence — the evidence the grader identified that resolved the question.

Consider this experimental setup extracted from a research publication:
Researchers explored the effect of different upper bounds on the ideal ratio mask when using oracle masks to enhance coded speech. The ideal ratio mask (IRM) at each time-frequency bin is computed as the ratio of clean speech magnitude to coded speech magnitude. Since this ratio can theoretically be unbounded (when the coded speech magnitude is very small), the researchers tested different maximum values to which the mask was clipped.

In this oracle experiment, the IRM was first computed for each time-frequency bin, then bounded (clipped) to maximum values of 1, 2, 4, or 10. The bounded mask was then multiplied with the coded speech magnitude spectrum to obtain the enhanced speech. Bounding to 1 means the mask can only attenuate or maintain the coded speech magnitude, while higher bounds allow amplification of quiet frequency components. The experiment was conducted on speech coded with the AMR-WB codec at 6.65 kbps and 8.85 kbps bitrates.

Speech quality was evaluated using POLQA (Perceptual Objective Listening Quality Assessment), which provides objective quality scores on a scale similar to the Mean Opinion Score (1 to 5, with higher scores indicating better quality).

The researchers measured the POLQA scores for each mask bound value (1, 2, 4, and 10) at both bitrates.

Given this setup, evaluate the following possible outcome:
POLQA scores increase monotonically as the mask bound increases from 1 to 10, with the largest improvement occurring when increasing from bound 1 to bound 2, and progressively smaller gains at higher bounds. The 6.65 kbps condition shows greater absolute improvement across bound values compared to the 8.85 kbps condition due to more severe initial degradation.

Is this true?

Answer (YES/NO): NO